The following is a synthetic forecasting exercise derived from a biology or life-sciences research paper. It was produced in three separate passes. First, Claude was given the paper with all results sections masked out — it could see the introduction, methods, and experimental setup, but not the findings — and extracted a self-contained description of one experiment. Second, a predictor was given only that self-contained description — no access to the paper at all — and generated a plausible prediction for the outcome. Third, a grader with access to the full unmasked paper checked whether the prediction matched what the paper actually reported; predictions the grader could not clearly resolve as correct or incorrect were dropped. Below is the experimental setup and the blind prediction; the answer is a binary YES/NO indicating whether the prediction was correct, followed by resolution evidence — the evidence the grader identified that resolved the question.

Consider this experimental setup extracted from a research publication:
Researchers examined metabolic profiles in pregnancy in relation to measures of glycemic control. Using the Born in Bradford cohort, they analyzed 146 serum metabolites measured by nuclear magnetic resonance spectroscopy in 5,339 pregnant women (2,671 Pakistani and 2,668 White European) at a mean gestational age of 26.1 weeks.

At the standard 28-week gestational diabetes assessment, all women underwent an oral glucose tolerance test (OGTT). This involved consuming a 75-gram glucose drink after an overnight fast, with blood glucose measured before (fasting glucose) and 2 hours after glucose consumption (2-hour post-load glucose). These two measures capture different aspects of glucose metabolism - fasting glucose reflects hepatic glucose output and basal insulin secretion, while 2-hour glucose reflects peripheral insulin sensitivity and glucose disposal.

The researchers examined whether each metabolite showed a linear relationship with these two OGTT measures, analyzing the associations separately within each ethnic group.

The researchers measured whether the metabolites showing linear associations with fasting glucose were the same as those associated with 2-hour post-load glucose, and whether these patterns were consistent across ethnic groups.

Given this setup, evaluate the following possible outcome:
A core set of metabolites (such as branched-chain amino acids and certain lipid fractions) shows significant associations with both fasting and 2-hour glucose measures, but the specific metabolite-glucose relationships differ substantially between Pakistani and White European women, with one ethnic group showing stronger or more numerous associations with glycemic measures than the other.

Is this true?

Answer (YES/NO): NO